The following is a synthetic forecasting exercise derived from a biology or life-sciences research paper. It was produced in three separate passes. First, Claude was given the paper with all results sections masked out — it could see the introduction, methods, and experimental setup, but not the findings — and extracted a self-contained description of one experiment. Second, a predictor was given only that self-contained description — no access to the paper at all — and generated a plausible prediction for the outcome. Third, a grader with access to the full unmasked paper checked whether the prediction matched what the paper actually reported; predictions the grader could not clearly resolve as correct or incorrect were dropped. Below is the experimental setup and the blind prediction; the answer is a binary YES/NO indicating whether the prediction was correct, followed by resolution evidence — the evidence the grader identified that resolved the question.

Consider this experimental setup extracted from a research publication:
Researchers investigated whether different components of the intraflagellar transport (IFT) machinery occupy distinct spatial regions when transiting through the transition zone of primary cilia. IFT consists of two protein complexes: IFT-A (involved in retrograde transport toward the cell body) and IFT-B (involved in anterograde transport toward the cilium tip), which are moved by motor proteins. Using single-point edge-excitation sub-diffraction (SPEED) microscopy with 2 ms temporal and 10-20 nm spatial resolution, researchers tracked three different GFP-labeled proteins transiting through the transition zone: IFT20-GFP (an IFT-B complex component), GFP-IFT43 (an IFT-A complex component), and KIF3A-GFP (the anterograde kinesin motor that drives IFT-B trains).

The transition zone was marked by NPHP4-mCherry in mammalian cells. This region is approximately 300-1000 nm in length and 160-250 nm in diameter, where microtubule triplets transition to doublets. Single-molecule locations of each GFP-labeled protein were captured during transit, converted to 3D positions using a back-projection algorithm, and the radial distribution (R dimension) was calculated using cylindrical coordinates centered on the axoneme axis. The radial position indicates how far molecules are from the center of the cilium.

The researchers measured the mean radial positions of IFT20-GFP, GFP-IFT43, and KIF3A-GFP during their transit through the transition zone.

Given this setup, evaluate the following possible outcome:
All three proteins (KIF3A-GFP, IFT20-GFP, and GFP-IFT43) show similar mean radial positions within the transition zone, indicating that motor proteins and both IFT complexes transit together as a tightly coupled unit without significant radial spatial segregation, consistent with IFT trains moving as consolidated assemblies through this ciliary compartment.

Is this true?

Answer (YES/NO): NO